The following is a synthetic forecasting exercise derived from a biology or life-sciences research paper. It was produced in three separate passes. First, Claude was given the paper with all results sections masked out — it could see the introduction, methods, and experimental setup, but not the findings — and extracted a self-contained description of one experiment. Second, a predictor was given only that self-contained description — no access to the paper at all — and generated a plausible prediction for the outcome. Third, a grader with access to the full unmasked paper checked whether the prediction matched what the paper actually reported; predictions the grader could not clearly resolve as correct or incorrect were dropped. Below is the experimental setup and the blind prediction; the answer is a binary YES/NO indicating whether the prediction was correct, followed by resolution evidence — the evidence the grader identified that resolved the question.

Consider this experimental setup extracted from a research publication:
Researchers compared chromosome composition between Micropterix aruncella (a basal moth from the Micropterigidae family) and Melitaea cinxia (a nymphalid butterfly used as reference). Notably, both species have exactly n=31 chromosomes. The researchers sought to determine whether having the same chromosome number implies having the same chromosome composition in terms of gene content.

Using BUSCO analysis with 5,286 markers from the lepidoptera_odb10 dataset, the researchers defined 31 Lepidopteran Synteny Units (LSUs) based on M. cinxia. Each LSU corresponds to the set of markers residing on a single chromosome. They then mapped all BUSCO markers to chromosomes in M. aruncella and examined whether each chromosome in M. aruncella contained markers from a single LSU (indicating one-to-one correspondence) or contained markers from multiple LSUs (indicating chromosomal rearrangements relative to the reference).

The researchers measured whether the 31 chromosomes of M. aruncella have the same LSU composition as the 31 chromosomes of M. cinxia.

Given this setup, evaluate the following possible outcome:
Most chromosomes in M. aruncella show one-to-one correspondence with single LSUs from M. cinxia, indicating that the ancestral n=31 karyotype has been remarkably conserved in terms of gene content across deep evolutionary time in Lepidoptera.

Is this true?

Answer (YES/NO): NO